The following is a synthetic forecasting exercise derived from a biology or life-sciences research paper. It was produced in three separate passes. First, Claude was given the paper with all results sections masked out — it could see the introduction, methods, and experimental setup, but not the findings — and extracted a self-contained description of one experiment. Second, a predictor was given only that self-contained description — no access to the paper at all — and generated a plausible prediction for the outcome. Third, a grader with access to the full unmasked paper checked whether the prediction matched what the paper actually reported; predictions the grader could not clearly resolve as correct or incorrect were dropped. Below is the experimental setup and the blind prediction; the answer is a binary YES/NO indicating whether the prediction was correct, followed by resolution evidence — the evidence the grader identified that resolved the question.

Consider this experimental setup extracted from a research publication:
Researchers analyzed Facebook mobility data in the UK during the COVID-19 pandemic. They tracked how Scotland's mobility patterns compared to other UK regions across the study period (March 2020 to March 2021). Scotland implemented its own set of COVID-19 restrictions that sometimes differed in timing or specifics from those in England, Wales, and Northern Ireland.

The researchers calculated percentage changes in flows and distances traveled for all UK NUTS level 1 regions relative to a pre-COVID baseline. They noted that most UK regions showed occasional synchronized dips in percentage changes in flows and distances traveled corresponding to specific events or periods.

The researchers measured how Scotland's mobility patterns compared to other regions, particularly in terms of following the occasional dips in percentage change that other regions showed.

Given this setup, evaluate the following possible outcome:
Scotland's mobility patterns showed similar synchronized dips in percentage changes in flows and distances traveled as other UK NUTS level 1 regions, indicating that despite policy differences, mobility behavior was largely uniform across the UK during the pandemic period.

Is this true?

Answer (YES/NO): NO